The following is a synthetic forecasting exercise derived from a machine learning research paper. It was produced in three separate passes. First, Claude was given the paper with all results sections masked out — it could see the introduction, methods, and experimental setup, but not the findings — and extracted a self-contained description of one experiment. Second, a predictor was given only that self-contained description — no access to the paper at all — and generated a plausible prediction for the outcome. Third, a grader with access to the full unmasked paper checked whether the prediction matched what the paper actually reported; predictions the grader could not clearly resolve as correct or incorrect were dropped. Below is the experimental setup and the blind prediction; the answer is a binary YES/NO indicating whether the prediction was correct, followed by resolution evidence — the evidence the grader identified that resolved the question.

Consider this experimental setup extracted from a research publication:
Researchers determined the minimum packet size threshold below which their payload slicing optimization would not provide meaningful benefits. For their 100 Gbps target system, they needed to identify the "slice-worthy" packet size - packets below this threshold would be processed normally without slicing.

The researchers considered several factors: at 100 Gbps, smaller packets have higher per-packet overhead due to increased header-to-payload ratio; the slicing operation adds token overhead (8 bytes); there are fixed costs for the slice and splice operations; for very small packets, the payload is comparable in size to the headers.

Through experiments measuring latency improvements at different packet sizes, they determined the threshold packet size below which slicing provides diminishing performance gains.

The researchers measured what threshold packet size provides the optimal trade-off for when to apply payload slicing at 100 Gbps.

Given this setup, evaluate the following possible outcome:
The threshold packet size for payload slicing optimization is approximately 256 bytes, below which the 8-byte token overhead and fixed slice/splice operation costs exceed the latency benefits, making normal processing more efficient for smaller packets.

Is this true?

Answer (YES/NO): NO